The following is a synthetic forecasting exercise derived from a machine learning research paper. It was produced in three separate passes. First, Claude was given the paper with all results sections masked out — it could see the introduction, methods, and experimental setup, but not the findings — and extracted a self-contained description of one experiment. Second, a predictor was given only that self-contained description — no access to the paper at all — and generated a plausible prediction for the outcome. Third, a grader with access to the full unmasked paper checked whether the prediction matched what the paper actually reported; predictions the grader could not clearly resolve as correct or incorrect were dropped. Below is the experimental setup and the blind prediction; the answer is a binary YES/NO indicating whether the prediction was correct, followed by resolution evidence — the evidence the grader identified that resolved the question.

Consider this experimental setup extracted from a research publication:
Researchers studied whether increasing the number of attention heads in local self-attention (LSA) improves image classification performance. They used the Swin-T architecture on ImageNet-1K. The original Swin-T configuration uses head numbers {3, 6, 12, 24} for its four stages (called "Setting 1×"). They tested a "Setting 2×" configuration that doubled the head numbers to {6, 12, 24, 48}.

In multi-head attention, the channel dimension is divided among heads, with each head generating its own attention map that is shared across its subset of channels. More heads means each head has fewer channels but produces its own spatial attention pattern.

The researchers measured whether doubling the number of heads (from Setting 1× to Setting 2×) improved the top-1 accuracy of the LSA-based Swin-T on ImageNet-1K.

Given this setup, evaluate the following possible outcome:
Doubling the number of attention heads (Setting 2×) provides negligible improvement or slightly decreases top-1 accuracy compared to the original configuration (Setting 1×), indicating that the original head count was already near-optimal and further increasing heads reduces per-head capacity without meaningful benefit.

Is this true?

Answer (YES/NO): YES